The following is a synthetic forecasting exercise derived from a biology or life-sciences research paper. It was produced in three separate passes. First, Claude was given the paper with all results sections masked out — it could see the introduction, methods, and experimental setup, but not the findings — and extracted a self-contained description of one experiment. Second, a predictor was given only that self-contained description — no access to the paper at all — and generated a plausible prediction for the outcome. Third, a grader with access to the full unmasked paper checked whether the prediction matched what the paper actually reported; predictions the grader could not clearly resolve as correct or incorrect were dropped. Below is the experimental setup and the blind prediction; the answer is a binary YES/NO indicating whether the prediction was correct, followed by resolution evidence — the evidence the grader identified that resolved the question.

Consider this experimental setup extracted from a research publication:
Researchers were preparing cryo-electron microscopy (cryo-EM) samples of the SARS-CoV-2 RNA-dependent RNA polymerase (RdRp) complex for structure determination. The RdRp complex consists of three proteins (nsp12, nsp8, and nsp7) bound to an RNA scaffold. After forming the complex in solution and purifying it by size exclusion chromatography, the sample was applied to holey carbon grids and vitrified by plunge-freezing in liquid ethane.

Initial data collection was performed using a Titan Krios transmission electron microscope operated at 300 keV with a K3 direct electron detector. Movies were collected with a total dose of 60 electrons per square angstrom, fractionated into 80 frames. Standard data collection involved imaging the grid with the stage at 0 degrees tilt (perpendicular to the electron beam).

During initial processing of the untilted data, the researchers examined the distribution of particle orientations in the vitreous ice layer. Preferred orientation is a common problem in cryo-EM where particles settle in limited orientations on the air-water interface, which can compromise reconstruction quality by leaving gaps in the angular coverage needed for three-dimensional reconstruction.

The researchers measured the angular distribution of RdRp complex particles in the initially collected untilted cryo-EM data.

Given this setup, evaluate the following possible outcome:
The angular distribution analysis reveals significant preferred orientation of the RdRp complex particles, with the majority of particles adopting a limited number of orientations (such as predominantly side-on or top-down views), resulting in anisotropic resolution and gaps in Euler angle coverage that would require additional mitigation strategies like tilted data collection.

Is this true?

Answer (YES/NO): YES